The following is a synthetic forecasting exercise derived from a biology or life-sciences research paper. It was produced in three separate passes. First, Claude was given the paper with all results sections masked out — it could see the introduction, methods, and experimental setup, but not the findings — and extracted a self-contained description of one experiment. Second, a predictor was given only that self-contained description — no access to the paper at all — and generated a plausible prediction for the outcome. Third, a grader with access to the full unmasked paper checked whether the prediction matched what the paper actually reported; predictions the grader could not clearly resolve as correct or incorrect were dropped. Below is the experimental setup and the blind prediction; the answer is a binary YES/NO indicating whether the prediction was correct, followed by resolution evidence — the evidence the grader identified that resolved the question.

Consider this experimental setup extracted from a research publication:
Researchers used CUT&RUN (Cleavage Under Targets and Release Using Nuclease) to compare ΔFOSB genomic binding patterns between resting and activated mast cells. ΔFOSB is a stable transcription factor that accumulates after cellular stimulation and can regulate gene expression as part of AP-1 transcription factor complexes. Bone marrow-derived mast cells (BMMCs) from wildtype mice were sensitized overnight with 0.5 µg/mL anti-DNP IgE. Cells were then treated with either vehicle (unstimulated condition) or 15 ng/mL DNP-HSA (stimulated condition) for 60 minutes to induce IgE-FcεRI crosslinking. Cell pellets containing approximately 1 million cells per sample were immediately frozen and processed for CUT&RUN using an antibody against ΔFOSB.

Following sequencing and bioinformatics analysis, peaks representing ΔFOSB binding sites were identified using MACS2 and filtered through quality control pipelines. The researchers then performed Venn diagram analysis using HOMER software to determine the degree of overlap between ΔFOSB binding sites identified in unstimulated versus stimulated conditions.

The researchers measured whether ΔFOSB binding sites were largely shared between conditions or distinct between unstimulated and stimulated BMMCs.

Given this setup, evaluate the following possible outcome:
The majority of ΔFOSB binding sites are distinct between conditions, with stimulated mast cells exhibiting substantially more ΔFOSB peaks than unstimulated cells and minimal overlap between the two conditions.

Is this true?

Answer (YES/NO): NO